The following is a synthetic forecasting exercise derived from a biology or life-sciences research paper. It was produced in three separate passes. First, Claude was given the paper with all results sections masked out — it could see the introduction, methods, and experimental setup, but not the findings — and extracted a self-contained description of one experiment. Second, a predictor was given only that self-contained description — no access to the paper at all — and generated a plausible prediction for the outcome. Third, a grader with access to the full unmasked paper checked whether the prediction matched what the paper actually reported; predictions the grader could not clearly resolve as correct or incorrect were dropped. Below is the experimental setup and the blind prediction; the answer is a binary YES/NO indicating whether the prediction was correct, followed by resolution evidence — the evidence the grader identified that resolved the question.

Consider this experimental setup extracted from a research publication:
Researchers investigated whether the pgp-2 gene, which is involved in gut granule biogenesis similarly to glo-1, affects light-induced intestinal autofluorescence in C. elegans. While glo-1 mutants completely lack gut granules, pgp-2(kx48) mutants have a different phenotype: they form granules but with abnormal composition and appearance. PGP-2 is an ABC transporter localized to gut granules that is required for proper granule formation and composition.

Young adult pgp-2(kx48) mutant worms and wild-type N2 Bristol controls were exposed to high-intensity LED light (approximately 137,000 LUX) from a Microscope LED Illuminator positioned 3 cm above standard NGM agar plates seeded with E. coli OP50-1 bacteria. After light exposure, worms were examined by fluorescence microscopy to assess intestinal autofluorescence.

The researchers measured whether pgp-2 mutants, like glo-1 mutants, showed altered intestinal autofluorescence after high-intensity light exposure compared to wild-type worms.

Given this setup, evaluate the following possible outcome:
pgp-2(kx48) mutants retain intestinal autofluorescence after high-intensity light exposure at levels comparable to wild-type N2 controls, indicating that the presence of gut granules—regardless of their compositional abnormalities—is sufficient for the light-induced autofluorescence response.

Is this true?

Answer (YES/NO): NO